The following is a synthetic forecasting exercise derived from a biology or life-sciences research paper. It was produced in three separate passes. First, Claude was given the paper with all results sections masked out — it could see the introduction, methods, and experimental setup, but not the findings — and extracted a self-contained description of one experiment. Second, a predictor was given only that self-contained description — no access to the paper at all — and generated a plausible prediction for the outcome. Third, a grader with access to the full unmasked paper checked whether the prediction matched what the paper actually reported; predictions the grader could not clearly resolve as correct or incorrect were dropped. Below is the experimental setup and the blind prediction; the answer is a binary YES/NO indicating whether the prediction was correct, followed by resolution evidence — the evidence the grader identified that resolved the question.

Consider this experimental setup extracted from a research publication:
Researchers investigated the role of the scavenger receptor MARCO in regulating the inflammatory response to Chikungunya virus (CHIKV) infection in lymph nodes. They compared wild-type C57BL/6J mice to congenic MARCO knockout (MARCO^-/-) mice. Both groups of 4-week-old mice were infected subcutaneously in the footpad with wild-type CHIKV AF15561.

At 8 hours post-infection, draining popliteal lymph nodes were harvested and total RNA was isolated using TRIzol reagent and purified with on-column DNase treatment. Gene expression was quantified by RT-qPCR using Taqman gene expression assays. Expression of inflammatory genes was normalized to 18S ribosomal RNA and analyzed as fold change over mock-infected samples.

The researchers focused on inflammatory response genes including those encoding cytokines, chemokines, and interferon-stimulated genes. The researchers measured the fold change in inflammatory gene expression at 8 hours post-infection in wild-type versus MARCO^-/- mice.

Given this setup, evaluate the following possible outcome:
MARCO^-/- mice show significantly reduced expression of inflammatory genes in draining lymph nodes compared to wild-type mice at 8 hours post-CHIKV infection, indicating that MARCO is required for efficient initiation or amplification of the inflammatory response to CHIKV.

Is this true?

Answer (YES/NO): NO